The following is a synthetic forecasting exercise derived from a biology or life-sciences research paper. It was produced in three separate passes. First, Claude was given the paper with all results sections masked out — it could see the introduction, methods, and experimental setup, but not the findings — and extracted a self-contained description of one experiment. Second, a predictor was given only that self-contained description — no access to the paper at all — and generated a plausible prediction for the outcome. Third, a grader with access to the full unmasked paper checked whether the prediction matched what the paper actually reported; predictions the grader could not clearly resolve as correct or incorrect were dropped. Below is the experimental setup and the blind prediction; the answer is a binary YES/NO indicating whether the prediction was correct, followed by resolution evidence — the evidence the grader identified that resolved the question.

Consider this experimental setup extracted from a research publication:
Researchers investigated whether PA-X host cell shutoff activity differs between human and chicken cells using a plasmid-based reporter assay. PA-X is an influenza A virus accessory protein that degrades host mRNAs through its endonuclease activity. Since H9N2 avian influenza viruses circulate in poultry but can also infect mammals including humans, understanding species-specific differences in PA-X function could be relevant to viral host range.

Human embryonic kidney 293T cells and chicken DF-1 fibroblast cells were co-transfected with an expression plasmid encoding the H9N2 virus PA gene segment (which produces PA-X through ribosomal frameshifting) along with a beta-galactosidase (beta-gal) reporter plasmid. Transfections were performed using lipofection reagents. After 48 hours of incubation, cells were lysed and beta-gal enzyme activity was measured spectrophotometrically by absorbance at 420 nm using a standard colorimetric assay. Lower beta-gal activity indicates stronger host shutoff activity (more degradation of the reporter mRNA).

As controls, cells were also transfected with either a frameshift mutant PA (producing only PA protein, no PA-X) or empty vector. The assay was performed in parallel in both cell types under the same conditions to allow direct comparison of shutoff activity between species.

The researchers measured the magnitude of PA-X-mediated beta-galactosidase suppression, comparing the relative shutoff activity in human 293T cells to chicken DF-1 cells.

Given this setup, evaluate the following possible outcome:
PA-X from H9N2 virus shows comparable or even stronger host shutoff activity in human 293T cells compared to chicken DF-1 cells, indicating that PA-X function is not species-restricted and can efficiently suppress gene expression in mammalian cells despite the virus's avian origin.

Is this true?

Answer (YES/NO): YES